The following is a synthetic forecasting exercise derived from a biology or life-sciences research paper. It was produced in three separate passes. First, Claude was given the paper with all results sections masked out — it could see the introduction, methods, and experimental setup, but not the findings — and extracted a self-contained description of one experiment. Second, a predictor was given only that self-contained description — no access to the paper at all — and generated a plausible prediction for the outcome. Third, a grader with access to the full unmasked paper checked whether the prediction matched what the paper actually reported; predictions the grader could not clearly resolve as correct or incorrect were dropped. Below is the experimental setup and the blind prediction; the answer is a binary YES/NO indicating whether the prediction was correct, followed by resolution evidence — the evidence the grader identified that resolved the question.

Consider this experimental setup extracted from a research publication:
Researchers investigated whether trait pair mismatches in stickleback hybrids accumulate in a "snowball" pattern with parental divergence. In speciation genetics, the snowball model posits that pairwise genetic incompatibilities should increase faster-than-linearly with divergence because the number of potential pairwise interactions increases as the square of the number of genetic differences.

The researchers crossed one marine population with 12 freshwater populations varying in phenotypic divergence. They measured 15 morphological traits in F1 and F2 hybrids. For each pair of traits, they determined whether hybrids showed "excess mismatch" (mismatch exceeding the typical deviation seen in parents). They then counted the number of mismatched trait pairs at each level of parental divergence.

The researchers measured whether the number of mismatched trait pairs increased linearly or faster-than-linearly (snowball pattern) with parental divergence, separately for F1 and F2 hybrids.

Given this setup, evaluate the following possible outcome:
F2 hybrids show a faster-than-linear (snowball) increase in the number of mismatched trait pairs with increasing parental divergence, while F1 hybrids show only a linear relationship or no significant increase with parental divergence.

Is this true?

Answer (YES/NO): NO